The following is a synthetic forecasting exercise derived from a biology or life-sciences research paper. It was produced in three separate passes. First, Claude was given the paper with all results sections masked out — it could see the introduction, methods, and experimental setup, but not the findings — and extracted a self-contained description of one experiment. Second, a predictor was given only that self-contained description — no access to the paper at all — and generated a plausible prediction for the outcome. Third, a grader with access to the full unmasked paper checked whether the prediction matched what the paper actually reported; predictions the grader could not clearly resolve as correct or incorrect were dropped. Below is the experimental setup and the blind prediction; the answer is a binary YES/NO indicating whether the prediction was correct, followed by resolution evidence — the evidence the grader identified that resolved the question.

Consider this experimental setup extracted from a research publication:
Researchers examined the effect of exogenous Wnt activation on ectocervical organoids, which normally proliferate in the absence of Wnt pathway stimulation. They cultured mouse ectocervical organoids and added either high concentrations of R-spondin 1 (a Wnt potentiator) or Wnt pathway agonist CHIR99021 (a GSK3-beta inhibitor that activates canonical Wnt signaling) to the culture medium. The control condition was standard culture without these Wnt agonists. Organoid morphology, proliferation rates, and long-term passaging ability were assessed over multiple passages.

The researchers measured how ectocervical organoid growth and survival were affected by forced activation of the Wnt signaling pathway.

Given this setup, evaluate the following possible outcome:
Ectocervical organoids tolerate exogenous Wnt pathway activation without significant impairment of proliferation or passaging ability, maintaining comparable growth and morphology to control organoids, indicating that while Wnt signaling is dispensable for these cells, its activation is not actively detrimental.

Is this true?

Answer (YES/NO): NO